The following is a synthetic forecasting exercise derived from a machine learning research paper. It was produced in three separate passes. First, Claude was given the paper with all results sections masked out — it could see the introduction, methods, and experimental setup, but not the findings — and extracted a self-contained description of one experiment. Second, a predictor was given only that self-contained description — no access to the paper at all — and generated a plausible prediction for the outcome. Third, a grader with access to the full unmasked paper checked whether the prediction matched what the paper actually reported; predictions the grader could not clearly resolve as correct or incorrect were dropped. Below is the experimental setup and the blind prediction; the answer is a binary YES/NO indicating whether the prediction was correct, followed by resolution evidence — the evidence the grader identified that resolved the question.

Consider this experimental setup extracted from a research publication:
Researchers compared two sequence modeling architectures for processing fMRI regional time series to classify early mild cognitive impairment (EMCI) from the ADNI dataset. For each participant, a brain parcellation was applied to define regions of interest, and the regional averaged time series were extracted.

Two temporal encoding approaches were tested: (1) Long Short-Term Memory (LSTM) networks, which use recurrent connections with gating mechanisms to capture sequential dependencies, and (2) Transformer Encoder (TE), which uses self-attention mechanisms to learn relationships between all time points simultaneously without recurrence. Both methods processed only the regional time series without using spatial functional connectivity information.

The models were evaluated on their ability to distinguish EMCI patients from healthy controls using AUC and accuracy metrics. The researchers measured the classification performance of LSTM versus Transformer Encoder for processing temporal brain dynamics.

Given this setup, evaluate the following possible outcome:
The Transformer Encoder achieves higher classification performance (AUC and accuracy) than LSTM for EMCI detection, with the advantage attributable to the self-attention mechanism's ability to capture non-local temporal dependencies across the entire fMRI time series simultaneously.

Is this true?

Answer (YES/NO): YES